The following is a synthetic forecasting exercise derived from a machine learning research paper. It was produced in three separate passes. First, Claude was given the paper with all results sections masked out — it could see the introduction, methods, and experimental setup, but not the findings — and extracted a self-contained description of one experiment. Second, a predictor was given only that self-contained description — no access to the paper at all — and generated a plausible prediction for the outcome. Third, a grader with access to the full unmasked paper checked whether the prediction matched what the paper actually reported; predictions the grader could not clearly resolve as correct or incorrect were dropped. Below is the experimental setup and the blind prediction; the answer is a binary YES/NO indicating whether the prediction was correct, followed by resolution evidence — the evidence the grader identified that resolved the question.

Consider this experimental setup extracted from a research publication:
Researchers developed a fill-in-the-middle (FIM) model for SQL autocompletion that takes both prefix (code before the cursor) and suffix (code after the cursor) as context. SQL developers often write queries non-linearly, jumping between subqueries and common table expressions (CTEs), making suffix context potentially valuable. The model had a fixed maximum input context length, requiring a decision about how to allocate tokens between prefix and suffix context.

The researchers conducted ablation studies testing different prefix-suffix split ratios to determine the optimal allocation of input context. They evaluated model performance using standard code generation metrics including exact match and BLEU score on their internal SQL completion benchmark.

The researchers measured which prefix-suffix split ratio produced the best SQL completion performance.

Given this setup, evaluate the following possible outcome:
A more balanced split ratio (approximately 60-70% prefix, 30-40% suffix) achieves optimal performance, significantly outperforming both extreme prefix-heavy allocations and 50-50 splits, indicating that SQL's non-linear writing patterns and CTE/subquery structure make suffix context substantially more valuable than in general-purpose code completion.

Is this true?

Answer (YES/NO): YES